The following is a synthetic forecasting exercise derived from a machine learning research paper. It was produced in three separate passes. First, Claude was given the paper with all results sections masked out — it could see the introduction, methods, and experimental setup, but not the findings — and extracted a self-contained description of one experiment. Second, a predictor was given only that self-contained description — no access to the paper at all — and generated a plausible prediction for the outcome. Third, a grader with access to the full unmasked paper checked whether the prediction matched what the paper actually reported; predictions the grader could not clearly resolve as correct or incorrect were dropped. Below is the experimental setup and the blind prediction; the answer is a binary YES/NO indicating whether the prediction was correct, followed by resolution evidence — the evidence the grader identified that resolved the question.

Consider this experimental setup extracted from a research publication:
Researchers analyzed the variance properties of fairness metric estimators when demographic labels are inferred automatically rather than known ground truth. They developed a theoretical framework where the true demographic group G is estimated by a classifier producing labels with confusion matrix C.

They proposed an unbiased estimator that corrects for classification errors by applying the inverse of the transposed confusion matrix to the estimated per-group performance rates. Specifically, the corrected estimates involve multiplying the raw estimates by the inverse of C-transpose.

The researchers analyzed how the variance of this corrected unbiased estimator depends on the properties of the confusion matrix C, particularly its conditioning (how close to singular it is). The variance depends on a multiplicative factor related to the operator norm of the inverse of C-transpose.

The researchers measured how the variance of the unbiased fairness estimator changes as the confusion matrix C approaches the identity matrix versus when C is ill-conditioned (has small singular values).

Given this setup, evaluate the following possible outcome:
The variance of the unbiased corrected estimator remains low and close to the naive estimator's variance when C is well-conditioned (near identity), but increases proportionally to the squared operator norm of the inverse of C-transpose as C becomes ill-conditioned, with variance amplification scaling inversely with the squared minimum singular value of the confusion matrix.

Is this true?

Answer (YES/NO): YES